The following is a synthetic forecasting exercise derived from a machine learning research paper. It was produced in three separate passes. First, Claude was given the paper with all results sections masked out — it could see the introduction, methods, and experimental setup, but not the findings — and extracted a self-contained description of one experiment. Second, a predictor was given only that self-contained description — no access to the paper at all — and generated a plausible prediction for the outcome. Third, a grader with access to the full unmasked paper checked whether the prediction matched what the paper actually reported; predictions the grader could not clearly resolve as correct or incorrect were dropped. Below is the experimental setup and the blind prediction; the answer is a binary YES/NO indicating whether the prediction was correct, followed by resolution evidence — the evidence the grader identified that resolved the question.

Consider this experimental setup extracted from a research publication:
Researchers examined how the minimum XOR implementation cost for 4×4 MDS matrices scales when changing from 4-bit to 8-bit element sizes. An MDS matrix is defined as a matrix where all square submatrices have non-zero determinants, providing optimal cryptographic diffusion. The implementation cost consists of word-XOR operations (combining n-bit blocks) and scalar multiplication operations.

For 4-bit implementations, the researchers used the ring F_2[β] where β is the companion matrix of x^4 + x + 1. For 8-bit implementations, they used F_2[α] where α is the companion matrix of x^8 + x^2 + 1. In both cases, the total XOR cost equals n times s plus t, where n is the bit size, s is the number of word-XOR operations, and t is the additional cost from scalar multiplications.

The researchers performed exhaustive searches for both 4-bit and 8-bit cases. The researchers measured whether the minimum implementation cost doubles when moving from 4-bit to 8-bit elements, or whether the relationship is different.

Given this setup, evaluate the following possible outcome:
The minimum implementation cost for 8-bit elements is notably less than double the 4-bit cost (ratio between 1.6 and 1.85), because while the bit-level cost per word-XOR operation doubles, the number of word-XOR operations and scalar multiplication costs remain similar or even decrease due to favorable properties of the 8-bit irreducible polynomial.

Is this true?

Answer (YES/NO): NO